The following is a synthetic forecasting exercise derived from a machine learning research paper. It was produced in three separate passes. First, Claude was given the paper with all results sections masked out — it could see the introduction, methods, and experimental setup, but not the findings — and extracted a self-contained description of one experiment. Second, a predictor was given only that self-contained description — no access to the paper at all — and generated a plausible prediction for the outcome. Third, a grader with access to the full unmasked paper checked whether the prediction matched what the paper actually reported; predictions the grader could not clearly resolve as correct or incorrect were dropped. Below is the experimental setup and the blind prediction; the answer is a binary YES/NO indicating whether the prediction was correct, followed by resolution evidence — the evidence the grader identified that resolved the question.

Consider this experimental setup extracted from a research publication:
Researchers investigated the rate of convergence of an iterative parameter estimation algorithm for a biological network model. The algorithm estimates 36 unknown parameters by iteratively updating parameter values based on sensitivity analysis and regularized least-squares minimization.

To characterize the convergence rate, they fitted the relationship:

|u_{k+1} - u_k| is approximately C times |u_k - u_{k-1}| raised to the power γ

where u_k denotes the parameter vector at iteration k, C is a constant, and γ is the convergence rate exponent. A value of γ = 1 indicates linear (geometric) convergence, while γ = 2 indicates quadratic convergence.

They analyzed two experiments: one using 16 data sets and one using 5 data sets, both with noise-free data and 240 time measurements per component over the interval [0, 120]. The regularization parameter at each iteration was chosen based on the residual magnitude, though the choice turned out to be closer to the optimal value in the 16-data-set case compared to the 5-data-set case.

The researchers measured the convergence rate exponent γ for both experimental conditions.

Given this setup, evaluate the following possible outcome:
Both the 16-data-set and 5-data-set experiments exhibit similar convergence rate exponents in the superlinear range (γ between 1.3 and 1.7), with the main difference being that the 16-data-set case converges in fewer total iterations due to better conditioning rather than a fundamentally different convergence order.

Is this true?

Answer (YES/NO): NO